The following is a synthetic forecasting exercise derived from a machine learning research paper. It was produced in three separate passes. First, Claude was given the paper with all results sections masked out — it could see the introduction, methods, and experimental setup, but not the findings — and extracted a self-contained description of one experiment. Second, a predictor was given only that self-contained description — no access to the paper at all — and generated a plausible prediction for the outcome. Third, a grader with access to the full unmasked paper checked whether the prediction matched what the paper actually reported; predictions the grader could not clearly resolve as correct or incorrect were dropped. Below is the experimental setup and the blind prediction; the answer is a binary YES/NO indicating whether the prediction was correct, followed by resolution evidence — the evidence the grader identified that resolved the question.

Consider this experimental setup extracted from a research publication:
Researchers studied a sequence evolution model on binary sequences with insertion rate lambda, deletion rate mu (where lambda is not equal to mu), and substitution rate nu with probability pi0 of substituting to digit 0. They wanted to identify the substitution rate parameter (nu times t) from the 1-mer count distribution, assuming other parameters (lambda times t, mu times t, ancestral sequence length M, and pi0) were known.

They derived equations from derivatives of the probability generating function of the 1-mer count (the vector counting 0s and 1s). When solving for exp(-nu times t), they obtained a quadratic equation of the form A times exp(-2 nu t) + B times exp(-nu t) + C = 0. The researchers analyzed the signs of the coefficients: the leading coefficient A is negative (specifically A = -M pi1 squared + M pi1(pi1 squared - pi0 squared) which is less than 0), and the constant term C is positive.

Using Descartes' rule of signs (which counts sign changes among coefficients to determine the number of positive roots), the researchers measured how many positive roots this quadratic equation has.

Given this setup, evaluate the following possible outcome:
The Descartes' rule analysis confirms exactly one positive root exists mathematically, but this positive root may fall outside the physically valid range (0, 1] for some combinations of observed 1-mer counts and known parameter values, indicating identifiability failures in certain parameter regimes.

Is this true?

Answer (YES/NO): NO